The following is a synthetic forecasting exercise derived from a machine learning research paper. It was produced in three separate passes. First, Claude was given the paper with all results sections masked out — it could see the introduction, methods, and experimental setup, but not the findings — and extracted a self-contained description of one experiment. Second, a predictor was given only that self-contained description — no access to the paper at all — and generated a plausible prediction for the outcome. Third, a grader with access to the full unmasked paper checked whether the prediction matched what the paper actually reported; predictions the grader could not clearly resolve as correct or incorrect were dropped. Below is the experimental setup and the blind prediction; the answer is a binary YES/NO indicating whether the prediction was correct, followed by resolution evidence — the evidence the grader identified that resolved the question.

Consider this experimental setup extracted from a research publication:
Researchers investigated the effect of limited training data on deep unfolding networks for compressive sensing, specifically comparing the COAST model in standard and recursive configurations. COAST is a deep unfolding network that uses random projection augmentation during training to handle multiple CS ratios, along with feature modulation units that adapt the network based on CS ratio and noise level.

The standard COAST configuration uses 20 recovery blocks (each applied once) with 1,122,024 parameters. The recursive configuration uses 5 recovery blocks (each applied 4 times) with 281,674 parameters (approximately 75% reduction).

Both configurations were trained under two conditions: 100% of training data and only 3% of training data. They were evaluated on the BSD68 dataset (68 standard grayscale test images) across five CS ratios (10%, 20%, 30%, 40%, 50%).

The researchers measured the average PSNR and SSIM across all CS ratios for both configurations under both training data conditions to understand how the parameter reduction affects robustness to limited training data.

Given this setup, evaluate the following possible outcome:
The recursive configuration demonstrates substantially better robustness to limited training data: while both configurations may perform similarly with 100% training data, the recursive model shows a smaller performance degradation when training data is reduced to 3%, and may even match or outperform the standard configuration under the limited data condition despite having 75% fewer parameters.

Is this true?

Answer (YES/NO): NO